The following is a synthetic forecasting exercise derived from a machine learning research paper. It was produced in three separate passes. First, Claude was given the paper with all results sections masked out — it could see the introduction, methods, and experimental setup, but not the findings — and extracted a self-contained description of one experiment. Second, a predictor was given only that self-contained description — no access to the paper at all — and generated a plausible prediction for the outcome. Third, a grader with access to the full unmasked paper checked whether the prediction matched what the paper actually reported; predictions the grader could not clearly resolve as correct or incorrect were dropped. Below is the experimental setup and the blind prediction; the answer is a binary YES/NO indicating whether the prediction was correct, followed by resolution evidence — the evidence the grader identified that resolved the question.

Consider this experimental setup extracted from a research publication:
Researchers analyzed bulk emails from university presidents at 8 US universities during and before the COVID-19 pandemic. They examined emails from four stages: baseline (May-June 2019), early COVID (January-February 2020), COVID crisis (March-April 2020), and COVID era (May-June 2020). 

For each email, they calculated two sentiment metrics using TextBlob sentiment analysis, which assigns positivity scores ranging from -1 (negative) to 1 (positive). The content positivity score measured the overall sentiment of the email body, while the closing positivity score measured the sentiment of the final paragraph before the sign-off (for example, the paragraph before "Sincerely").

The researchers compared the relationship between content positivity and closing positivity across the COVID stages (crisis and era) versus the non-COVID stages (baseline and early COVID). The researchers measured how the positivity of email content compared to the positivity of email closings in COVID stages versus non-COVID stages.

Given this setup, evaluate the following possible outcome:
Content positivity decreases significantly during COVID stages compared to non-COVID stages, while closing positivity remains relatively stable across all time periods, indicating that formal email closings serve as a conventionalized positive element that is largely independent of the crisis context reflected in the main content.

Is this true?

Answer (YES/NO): NO